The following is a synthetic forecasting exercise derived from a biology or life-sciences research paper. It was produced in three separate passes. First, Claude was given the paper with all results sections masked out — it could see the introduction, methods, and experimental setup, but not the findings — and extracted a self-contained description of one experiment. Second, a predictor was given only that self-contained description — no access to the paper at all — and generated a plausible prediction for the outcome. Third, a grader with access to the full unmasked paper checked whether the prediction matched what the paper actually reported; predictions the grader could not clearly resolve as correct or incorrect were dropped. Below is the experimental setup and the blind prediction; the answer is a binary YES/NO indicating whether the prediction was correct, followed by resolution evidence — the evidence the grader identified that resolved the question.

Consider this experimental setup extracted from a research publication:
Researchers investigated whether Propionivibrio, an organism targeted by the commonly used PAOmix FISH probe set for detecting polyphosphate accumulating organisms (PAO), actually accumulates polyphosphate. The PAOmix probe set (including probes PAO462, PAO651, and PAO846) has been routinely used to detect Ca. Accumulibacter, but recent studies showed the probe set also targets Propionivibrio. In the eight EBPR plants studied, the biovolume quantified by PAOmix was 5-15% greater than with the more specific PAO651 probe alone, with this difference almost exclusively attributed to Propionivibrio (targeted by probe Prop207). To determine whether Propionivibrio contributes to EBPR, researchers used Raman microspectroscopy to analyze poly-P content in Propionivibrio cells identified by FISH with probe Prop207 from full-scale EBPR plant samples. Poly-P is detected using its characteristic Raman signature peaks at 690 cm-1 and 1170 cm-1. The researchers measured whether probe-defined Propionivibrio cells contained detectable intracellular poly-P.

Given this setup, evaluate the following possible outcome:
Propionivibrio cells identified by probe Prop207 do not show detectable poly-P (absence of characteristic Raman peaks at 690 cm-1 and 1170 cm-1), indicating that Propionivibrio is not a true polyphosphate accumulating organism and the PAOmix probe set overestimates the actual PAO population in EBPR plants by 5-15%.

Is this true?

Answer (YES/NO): YES